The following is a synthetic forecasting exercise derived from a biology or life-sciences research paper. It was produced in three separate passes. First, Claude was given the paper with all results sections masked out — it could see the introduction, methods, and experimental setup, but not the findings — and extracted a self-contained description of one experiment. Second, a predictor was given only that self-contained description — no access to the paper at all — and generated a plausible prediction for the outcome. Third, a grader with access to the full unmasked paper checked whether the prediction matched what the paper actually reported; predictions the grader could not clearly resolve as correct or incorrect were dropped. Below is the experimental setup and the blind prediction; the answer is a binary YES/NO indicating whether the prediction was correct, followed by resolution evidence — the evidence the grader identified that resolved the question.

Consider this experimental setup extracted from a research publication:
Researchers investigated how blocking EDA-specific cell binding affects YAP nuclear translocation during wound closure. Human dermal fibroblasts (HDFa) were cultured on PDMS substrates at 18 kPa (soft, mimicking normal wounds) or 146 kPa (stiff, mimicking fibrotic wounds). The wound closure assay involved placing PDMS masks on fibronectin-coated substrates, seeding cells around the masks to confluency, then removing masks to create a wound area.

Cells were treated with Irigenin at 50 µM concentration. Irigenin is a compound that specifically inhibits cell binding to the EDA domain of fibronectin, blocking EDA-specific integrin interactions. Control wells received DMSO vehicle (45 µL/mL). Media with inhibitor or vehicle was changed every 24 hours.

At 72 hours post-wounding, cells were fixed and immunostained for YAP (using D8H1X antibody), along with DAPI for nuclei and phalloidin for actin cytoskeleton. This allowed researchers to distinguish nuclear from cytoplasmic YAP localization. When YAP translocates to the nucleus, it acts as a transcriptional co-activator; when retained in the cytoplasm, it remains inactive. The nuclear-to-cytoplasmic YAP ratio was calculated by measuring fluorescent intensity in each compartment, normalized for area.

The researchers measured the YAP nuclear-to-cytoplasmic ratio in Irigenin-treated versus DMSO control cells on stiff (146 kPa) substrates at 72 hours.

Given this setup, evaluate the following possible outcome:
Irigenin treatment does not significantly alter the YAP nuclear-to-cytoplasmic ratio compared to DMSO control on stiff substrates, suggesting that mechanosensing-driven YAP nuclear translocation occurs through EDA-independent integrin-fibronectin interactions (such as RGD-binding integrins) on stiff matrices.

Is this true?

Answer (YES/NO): NO